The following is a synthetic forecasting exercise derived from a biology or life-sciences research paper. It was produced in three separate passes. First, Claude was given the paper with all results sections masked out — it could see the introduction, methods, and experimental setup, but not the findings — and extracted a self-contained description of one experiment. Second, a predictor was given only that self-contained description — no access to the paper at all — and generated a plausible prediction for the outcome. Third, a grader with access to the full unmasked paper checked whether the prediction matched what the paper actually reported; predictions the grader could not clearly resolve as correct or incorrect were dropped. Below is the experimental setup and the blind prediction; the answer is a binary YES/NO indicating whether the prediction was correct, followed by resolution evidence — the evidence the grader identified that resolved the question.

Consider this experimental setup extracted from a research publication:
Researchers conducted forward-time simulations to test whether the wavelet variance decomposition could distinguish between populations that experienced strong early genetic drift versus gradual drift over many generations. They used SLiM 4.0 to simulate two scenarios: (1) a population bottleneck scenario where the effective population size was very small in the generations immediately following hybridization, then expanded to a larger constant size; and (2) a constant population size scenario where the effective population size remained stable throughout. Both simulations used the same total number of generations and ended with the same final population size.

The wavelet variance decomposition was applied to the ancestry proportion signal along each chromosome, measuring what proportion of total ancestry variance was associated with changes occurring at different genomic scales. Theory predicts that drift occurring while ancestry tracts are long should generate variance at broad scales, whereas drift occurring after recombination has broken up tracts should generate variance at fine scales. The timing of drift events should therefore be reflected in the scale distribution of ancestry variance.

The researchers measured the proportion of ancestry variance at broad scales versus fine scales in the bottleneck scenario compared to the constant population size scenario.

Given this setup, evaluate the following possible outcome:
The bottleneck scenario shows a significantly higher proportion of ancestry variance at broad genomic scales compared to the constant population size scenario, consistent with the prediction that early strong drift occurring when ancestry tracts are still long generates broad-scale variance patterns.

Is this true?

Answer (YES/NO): YES